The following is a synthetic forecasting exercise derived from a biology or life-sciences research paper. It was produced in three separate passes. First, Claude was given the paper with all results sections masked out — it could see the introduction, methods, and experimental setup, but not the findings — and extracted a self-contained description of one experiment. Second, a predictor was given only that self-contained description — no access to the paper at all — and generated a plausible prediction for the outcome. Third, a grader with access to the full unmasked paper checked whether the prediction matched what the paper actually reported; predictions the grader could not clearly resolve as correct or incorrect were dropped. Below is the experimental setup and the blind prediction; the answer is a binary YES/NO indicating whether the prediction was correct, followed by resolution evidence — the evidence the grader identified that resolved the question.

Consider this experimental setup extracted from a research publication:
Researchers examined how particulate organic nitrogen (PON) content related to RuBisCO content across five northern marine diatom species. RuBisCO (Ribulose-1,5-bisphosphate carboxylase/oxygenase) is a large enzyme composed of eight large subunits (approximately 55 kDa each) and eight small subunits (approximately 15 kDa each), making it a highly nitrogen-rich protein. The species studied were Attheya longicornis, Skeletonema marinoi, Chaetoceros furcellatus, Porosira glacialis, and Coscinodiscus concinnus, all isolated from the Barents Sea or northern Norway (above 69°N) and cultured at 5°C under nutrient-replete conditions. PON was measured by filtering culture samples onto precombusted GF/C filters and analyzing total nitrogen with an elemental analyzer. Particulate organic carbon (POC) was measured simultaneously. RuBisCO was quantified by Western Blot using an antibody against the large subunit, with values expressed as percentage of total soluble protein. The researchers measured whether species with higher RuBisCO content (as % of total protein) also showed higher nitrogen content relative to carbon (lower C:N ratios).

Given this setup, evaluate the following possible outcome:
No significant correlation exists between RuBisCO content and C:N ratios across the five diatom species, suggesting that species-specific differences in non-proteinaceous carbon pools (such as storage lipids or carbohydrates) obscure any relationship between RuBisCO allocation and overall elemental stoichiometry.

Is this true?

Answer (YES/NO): YES